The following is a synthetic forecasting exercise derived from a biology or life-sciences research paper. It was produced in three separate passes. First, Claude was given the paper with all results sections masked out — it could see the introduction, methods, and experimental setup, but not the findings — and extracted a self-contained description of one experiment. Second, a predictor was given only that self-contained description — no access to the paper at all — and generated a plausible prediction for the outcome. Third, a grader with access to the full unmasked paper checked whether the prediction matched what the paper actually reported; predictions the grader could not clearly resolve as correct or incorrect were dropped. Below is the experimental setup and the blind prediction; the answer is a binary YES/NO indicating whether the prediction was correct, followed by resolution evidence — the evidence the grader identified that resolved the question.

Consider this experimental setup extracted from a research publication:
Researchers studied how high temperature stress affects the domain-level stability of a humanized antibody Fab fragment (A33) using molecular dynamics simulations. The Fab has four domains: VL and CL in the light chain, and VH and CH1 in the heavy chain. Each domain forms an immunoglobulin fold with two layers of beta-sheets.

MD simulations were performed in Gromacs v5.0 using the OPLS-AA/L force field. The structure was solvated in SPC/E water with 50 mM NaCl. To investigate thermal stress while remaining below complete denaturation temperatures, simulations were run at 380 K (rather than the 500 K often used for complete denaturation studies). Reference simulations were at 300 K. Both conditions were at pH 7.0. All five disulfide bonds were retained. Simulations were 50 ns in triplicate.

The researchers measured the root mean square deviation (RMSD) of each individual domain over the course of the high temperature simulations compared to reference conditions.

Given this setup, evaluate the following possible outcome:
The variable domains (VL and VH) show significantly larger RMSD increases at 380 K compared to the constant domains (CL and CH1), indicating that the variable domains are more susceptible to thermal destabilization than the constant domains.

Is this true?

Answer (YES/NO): NO